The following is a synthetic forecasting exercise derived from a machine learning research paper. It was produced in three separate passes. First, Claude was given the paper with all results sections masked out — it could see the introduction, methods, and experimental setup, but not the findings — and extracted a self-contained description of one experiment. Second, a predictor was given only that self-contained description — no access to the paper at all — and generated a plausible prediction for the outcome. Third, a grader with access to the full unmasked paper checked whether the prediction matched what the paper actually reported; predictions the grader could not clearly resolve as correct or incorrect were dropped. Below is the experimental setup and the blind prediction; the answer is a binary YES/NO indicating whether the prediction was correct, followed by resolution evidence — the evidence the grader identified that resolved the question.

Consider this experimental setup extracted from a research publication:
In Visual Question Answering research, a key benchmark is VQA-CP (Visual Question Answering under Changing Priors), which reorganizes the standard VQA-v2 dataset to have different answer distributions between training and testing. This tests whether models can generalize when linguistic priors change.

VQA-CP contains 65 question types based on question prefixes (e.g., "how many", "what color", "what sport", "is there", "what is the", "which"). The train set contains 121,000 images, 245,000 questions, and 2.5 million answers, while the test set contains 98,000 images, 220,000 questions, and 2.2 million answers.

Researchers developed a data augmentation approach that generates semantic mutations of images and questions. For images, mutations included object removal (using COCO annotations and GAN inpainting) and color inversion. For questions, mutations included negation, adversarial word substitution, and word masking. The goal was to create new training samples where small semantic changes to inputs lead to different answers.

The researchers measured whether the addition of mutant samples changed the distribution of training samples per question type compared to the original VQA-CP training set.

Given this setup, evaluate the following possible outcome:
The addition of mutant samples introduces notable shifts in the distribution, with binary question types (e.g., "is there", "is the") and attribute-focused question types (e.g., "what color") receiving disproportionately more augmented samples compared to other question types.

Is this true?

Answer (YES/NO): NO